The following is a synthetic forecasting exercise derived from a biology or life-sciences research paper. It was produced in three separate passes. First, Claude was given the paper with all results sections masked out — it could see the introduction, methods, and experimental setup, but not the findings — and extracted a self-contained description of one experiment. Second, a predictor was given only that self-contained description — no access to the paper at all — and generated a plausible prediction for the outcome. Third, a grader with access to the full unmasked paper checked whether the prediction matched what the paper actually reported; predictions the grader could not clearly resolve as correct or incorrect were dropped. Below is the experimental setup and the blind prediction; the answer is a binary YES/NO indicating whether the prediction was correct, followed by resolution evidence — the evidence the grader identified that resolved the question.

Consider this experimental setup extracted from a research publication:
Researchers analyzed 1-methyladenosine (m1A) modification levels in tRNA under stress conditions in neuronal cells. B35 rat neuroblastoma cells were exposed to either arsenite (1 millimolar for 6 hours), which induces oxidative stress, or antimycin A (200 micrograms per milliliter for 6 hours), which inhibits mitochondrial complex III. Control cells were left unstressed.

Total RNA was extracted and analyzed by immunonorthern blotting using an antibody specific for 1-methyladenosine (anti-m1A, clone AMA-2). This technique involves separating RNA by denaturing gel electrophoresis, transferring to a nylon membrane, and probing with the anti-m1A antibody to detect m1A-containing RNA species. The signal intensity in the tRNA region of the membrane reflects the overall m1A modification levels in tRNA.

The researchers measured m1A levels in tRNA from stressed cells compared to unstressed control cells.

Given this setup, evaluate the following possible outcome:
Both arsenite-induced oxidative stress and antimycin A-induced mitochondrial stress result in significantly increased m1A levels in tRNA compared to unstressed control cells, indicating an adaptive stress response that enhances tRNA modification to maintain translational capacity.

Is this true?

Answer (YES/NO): NO